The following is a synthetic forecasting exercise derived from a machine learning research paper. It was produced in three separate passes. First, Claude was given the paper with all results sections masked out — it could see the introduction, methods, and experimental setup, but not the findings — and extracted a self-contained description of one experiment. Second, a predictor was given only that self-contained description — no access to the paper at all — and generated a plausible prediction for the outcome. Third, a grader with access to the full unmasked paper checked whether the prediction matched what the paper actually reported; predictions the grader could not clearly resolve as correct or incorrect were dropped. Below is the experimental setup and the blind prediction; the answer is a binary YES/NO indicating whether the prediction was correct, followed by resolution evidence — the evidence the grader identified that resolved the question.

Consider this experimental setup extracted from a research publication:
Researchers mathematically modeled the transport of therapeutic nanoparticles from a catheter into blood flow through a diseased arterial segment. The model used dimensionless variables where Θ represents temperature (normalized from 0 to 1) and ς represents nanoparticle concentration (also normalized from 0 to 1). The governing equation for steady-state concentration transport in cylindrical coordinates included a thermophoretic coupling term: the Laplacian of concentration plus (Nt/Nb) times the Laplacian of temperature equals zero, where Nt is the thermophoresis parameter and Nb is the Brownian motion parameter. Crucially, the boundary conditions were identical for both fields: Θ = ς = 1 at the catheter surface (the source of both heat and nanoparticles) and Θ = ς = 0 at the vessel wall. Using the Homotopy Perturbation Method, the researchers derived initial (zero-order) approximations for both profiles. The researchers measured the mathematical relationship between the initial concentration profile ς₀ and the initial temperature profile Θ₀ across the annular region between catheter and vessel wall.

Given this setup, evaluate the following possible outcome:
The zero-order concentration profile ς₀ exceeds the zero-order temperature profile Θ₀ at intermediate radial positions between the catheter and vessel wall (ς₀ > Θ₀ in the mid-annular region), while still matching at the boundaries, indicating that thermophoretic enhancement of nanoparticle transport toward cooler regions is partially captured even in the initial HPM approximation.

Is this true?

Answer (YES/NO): NO